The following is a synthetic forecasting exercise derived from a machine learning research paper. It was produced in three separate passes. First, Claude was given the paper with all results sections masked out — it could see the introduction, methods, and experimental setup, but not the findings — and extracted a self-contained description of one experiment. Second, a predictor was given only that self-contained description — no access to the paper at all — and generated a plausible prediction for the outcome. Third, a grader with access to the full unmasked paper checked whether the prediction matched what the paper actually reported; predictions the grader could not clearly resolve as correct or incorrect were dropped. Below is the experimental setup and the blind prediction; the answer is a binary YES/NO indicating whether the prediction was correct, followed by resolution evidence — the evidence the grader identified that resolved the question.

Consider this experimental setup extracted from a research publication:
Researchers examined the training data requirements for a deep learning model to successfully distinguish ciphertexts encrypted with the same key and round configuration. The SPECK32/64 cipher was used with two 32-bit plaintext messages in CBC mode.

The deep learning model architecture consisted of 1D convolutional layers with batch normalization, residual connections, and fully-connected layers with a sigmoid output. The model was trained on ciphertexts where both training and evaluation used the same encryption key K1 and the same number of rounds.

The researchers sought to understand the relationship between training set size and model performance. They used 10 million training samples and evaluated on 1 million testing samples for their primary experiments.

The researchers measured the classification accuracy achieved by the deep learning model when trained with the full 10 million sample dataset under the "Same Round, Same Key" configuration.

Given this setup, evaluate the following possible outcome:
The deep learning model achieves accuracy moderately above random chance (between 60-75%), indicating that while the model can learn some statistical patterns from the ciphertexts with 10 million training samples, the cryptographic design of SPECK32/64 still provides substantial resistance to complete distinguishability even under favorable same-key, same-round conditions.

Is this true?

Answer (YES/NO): NO